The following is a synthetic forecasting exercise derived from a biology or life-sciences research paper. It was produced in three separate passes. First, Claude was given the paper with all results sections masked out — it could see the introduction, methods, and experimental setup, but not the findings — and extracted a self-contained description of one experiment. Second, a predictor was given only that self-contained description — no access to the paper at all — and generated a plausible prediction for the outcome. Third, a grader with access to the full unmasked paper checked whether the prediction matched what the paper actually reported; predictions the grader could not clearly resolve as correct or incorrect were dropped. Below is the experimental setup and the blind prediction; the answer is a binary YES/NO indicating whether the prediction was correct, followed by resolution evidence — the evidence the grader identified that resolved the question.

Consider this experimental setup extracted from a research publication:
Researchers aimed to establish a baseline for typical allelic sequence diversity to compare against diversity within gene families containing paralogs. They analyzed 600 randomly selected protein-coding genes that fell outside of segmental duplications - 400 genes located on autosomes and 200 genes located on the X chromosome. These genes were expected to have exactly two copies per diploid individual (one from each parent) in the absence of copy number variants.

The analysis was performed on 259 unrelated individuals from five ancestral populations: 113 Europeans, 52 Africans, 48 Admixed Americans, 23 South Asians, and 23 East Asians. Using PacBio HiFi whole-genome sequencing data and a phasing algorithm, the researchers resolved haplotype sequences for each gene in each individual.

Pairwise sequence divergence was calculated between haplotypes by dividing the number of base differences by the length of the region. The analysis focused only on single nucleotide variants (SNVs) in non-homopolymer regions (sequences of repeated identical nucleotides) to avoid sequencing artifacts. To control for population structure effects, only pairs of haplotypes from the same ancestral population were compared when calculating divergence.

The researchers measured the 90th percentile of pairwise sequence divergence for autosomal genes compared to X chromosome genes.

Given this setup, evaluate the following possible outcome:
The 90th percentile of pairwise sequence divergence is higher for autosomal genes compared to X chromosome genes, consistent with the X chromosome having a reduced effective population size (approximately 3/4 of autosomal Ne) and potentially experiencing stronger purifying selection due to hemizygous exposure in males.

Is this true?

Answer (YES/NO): NO